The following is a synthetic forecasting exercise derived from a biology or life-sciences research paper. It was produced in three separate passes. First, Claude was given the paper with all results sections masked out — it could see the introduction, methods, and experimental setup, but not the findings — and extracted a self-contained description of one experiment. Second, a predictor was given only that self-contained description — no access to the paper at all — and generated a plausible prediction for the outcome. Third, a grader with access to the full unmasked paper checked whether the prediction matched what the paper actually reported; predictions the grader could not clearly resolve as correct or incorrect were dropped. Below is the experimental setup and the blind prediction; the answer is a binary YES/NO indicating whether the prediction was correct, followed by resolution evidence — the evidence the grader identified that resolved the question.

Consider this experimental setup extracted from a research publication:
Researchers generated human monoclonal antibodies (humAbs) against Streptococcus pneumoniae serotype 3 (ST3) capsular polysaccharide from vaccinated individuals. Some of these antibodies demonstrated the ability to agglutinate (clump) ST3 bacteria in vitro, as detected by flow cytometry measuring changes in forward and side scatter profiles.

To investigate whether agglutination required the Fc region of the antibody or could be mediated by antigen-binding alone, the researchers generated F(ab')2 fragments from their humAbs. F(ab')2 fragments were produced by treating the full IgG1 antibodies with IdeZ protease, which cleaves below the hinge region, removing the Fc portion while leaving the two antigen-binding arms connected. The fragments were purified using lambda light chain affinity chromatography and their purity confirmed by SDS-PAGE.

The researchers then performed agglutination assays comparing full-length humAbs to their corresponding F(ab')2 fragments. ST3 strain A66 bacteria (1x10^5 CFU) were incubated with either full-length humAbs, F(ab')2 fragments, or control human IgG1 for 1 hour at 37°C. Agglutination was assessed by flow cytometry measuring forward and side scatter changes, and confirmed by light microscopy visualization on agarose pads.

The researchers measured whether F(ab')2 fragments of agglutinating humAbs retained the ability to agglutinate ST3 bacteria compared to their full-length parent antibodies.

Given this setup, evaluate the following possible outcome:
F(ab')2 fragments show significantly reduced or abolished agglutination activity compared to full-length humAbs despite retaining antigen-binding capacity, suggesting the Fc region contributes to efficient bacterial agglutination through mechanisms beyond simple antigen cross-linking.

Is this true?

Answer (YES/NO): NO